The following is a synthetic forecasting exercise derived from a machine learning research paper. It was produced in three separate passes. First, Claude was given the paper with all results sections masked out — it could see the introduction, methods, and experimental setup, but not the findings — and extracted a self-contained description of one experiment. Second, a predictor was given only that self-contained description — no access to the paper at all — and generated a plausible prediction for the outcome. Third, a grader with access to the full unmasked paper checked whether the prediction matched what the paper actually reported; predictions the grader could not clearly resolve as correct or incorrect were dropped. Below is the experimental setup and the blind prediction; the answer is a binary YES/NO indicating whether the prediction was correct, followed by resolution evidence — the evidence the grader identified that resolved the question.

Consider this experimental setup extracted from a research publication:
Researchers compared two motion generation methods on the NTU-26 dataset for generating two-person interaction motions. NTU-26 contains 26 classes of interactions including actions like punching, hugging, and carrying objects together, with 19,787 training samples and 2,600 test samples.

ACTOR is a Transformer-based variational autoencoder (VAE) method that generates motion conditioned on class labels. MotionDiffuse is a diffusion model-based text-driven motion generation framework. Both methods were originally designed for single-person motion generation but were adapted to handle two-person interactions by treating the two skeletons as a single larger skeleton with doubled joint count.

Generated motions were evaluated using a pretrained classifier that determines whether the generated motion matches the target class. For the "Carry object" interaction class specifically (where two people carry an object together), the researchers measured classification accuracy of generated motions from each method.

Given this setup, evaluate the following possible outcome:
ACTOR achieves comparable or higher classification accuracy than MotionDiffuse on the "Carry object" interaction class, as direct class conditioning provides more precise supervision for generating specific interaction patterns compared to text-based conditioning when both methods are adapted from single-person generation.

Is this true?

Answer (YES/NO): YES